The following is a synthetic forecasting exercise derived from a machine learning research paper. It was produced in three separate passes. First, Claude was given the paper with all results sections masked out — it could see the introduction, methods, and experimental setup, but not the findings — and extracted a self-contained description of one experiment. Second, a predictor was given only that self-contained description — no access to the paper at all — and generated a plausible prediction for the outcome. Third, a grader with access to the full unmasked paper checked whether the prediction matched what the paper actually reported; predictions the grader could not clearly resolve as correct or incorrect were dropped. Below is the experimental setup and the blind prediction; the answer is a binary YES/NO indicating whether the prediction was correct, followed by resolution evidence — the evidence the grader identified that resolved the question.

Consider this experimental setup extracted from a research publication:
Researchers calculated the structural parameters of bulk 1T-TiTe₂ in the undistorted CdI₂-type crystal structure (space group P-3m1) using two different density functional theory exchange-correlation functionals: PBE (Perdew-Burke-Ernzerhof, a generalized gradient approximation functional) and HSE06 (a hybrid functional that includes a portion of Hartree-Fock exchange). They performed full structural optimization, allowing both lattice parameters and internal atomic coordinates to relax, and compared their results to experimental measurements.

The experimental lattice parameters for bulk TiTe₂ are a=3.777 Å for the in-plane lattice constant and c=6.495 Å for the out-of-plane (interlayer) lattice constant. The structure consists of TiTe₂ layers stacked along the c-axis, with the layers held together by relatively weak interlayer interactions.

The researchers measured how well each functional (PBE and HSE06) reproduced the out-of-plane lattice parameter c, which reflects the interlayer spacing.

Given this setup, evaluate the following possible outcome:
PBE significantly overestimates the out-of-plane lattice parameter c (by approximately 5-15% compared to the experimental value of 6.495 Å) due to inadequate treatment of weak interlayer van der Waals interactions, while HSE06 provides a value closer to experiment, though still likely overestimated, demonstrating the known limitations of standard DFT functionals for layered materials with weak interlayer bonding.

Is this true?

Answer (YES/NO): NO